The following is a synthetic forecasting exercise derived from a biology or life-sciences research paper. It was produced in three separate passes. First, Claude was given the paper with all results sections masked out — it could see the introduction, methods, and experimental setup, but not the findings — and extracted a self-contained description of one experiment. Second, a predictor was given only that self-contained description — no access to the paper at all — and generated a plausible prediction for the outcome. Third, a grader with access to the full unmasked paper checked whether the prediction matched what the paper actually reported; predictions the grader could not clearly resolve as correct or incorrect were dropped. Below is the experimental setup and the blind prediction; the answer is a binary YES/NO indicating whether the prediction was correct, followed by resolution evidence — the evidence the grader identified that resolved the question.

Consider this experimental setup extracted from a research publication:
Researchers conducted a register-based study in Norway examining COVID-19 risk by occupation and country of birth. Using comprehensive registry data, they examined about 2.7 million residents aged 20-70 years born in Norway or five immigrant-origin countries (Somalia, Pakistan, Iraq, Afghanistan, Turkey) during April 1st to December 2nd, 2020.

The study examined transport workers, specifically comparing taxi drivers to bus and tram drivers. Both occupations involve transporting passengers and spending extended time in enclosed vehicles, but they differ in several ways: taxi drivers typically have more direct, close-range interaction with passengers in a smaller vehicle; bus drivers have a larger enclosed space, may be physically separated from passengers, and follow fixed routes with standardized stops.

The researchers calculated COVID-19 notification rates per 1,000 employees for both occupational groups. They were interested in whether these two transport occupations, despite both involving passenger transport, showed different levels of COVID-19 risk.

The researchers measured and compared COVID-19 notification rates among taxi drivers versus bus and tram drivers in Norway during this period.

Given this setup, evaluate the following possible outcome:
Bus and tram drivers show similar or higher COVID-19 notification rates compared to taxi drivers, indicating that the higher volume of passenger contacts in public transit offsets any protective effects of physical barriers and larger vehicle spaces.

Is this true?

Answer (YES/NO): NO